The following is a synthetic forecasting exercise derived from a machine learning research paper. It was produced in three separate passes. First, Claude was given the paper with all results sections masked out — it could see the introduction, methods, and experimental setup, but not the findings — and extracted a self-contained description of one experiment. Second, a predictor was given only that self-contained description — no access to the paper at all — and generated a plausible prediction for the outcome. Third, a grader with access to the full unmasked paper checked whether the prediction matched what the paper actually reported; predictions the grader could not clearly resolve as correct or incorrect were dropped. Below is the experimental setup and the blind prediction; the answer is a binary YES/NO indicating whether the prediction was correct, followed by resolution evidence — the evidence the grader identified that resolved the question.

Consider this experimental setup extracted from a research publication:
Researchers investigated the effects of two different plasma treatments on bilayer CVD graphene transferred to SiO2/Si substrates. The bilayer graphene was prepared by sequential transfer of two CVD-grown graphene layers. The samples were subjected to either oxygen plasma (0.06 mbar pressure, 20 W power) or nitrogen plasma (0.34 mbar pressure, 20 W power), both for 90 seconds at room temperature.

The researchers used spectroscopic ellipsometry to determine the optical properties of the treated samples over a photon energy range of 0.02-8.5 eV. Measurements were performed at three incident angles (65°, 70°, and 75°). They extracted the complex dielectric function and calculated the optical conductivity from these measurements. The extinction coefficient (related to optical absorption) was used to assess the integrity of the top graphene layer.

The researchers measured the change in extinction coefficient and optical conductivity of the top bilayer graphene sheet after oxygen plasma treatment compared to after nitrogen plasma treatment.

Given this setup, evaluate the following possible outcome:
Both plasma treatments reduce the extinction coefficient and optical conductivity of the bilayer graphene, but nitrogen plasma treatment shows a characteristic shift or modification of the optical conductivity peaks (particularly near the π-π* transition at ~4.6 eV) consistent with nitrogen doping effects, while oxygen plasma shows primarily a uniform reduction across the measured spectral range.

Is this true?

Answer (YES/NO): NO